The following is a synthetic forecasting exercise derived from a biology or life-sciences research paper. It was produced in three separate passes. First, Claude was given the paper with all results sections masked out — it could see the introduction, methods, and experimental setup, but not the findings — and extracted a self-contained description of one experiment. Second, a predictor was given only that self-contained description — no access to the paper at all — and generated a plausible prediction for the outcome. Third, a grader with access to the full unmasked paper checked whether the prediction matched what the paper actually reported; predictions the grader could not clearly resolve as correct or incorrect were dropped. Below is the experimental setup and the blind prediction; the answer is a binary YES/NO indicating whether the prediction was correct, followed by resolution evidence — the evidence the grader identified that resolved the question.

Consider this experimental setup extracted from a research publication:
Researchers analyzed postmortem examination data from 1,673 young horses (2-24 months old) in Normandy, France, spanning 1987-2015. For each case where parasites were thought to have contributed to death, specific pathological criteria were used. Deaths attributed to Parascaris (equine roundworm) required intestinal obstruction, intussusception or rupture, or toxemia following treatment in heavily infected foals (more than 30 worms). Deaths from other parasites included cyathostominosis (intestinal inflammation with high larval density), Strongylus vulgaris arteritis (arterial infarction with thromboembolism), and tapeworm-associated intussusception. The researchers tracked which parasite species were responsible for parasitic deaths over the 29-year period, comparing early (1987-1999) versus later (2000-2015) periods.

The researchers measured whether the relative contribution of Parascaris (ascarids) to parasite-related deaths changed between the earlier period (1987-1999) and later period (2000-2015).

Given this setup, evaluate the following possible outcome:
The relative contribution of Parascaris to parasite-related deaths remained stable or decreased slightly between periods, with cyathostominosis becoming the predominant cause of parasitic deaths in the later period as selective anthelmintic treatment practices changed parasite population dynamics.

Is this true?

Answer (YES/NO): NO